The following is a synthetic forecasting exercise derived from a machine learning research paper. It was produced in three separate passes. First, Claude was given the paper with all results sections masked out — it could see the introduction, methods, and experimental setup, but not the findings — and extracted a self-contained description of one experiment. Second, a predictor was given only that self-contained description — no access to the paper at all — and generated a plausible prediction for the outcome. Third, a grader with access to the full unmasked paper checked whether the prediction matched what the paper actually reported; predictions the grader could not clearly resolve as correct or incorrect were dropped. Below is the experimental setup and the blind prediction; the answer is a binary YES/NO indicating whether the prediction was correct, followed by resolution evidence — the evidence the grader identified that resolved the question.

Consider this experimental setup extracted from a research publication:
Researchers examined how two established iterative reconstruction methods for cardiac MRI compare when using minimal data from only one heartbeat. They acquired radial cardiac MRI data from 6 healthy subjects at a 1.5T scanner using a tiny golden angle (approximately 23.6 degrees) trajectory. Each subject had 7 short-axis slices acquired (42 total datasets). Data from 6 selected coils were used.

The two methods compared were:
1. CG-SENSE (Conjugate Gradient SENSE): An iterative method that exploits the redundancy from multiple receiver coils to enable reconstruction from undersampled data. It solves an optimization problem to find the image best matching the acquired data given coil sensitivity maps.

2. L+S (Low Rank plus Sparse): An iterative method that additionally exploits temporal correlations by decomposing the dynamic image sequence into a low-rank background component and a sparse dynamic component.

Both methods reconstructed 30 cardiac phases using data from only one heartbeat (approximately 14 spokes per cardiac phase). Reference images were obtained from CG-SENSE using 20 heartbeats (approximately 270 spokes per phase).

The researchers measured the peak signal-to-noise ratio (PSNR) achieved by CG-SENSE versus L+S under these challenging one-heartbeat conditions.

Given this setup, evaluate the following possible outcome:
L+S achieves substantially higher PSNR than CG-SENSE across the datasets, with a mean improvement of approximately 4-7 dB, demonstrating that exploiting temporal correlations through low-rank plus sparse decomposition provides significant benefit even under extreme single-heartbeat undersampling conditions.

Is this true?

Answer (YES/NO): NO